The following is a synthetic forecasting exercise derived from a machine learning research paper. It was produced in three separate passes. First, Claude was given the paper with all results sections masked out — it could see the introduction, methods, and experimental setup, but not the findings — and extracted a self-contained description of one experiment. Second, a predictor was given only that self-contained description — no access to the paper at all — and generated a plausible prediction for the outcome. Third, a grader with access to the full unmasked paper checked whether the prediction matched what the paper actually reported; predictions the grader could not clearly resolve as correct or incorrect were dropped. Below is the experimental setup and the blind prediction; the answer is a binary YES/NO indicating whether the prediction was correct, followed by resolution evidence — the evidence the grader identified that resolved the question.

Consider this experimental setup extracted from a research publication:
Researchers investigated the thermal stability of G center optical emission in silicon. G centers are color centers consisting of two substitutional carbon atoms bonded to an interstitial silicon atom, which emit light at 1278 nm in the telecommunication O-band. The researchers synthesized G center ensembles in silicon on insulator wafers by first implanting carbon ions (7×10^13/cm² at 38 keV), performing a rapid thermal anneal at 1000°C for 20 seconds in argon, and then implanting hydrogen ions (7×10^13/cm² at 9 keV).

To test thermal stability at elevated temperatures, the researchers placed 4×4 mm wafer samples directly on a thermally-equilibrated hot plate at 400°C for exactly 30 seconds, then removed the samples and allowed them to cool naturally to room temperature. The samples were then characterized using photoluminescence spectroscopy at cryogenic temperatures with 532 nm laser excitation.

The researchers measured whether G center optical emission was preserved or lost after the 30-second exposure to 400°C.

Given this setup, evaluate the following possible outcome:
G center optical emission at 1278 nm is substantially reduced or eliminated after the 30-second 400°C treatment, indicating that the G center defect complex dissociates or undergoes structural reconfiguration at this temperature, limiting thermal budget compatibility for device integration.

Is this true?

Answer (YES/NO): YES